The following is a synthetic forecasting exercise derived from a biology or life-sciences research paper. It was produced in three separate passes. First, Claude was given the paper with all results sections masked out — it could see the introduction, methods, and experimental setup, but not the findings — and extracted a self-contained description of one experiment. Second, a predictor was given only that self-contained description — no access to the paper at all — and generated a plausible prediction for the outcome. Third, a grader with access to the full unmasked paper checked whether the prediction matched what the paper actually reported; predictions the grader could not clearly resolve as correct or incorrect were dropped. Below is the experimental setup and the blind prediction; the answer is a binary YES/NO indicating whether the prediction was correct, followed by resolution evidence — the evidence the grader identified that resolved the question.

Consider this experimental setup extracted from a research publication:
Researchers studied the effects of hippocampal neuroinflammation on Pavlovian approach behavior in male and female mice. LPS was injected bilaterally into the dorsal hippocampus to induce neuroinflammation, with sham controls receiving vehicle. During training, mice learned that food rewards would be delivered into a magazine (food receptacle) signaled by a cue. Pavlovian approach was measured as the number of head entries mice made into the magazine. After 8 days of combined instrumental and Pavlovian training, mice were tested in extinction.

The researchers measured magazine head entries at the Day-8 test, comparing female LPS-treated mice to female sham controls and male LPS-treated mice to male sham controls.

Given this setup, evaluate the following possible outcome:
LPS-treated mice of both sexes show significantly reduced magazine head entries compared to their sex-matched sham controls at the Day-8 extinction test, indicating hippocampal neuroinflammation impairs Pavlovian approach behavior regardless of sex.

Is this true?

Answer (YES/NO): NO